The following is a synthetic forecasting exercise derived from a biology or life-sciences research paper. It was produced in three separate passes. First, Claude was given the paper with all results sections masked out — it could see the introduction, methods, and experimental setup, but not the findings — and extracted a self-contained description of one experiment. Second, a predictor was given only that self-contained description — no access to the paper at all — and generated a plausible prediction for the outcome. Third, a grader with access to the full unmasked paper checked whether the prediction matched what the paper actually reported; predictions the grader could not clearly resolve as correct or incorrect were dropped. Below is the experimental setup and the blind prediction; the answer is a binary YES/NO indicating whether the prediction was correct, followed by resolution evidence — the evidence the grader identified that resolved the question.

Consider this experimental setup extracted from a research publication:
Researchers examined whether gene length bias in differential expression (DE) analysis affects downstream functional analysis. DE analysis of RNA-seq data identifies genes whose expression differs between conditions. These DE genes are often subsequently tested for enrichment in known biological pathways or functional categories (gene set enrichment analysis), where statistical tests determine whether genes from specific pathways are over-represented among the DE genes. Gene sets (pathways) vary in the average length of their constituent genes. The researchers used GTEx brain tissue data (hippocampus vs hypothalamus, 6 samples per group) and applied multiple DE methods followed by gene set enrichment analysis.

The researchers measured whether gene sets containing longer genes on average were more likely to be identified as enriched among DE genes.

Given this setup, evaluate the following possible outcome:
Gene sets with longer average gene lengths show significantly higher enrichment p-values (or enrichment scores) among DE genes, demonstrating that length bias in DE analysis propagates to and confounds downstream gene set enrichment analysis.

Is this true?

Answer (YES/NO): YES